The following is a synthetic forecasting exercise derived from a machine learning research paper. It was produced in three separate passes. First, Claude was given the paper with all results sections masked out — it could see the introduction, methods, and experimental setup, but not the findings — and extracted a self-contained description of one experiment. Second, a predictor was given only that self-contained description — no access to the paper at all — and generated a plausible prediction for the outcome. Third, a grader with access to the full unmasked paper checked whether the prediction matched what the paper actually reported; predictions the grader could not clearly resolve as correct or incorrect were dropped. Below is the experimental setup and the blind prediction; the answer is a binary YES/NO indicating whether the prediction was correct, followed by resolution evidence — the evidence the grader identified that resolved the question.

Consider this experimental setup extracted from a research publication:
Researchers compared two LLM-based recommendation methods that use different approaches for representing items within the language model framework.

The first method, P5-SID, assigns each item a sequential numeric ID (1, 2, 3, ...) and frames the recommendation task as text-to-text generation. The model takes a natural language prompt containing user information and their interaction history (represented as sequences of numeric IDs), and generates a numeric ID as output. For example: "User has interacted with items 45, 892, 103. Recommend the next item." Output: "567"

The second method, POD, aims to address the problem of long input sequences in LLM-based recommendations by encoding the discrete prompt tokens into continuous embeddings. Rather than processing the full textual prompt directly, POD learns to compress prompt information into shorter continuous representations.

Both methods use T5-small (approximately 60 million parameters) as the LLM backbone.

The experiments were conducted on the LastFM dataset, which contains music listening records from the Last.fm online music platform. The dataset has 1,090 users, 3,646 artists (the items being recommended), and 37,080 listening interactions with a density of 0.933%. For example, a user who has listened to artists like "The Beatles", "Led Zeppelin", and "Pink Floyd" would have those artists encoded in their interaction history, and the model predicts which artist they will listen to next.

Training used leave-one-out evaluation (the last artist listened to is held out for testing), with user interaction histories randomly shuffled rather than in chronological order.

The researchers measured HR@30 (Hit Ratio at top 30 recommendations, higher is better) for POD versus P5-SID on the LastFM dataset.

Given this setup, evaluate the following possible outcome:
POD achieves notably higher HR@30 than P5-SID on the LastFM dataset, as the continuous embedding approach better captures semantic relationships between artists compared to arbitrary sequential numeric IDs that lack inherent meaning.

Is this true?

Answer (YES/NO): NO